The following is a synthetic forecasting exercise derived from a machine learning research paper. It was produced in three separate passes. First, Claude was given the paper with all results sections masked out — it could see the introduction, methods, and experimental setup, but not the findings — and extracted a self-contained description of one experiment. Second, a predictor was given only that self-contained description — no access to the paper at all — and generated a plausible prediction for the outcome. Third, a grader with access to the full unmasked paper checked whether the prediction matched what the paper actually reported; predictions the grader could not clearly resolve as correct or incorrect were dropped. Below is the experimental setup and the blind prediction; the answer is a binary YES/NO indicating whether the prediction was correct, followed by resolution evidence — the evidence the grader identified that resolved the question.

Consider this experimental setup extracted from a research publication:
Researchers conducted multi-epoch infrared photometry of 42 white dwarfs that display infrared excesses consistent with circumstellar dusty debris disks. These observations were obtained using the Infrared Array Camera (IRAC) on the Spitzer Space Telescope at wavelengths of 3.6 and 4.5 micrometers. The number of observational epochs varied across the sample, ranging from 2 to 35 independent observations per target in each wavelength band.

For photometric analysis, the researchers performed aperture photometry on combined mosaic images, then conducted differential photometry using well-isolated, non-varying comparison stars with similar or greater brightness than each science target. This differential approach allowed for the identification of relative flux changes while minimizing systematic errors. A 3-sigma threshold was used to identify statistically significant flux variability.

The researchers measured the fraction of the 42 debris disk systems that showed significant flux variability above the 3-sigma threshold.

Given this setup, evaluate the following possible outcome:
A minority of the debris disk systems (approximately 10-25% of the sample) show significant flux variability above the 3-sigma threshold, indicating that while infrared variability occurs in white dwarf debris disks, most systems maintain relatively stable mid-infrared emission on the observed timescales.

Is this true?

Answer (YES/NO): NO